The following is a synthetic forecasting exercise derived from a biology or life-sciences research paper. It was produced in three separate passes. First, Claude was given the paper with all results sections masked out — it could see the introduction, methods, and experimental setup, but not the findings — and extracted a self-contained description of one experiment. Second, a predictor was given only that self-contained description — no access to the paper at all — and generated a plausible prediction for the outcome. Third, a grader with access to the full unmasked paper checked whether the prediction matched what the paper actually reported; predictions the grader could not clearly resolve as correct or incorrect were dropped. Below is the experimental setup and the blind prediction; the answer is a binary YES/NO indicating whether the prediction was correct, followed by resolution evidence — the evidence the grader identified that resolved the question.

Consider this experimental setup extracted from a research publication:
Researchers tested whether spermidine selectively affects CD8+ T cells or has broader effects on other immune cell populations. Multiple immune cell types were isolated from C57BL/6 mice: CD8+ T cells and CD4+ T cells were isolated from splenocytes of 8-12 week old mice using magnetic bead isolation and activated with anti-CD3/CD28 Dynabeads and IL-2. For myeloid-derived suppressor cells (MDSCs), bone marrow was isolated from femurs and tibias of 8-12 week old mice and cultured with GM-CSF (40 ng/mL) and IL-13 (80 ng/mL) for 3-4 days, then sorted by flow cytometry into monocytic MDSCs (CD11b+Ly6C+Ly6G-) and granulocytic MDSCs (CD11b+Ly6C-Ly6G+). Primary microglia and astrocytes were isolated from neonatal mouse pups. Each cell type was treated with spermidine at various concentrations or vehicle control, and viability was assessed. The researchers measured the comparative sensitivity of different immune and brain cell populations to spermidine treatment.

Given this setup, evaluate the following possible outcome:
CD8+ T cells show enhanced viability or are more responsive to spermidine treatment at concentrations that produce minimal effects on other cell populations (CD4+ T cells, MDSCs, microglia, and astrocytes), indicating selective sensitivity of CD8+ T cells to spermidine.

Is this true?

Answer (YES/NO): NO